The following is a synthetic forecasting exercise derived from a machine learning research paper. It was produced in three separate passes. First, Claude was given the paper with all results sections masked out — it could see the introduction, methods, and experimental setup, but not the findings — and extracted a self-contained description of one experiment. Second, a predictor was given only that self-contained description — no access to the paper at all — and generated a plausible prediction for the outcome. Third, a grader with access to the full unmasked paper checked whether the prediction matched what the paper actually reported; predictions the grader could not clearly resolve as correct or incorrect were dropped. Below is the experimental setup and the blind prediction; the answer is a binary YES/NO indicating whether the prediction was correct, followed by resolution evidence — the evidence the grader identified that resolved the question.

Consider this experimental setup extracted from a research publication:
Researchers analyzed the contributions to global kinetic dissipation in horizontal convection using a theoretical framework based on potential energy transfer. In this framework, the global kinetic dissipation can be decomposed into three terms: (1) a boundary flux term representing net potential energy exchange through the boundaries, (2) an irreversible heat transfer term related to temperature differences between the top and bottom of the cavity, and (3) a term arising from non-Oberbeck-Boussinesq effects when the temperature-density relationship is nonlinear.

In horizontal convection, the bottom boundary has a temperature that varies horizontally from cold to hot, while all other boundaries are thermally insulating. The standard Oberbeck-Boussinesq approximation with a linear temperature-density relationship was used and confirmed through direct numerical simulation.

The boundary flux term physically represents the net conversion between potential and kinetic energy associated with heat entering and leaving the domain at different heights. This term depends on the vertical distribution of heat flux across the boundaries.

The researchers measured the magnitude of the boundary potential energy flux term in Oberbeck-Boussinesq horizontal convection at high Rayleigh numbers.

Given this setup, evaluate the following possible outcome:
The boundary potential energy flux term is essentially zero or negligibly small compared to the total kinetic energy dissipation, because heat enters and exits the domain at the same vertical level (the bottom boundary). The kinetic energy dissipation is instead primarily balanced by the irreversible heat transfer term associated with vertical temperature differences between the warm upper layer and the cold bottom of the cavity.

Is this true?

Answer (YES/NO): YES